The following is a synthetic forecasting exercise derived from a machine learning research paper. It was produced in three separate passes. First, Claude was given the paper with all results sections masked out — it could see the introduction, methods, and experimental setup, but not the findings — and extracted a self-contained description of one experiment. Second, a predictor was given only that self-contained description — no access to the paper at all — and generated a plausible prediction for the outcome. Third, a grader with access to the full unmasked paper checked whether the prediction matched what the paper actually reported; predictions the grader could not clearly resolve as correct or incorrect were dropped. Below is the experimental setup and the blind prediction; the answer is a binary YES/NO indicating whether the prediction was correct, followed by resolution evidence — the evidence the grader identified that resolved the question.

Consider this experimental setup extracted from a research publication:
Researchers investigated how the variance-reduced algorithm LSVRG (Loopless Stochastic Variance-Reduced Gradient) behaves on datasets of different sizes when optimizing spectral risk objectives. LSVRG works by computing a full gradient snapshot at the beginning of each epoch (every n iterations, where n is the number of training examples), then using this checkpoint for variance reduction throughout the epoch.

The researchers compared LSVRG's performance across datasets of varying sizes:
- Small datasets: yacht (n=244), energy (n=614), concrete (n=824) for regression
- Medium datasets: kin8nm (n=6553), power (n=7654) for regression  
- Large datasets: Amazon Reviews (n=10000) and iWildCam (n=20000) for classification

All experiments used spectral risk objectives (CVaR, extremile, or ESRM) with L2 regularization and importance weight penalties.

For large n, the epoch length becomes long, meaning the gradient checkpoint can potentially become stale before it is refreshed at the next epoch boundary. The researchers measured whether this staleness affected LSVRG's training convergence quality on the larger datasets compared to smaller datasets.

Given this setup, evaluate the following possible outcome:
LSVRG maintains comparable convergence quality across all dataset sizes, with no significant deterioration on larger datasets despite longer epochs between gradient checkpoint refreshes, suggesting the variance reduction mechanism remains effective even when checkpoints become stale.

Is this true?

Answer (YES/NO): NO